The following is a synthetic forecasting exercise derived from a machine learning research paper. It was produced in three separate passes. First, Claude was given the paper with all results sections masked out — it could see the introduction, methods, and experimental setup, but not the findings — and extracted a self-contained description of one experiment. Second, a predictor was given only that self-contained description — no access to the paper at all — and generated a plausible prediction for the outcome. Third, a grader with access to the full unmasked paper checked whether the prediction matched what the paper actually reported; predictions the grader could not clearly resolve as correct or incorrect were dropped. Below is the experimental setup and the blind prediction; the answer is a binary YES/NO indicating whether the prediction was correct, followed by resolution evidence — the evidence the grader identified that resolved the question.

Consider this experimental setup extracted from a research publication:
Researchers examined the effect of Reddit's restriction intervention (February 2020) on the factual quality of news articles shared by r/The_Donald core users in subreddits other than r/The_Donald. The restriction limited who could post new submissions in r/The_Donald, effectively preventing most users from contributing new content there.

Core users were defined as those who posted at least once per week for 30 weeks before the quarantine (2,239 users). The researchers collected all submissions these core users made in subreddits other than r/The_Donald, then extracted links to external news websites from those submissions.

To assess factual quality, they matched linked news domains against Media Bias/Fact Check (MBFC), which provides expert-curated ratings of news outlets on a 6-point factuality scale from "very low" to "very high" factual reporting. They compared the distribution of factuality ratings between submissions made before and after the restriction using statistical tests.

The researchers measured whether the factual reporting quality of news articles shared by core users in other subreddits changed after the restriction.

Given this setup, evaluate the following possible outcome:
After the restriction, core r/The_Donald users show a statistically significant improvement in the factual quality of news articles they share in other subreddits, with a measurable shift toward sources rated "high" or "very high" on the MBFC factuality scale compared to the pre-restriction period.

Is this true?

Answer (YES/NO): NO